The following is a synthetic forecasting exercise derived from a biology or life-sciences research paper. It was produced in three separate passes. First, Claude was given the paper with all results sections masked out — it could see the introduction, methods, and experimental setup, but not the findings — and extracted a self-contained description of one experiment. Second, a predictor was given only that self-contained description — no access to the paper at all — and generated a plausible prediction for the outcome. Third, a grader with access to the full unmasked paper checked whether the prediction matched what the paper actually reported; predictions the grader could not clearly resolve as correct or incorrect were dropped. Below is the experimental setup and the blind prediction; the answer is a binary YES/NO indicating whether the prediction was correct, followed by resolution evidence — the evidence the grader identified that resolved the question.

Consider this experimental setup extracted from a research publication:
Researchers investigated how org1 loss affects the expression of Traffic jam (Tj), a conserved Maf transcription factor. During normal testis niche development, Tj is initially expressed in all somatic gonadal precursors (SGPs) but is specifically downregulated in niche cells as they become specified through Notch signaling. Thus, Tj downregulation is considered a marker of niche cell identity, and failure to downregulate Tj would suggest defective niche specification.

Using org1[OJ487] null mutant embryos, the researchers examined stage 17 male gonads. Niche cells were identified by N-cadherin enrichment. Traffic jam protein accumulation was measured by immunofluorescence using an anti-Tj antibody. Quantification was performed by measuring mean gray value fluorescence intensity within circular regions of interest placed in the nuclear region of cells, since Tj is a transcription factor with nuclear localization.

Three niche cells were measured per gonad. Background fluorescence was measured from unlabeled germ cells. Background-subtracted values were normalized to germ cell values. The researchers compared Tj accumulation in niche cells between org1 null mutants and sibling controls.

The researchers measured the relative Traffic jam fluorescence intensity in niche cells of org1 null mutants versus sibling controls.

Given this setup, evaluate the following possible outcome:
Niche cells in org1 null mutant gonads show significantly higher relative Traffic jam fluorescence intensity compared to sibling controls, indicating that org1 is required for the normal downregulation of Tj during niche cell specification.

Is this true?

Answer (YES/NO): NO